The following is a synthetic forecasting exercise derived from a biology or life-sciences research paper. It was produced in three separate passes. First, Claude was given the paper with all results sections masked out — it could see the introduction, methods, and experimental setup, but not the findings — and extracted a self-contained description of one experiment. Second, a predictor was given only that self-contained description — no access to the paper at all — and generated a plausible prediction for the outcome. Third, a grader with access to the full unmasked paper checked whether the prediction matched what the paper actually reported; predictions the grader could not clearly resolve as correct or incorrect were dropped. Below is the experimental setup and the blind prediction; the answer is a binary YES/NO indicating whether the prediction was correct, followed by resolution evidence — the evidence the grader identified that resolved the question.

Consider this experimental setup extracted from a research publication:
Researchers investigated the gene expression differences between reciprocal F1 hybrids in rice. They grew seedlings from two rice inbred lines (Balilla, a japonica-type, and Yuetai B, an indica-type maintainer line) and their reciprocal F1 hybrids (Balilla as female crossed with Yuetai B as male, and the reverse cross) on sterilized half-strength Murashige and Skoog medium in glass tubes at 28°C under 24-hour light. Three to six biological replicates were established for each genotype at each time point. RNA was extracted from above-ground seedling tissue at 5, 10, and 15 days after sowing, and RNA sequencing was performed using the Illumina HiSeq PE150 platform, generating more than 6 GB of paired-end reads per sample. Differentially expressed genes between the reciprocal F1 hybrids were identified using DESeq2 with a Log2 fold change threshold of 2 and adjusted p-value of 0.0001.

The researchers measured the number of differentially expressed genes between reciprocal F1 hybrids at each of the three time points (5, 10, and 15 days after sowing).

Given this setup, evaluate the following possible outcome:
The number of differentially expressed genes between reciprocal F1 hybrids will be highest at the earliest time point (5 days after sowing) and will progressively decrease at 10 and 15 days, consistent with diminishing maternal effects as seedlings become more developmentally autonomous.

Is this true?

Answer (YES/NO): NO